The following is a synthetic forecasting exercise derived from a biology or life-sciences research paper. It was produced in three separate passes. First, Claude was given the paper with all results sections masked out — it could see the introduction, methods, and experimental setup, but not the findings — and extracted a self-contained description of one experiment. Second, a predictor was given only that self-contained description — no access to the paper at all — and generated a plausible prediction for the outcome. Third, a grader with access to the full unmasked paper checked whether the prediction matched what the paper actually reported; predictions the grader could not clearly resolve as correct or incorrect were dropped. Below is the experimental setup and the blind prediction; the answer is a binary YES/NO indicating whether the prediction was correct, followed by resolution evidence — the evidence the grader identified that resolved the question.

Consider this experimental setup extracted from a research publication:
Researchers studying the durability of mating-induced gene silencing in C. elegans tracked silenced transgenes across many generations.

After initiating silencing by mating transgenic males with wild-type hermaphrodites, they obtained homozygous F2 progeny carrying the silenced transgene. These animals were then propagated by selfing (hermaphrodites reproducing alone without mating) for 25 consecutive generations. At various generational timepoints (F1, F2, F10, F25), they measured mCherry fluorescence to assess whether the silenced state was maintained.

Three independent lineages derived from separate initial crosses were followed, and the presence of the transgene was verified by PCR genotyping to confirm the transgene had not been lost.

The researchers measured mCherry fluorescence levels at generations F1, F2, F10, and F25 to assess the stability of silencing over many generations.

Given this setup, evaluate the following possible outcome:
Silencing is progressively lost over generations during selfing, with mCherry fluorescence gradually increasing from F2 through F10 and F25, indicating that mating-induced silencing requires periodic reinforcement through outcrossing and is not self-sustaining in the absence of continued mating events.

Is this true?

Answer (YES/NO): NO